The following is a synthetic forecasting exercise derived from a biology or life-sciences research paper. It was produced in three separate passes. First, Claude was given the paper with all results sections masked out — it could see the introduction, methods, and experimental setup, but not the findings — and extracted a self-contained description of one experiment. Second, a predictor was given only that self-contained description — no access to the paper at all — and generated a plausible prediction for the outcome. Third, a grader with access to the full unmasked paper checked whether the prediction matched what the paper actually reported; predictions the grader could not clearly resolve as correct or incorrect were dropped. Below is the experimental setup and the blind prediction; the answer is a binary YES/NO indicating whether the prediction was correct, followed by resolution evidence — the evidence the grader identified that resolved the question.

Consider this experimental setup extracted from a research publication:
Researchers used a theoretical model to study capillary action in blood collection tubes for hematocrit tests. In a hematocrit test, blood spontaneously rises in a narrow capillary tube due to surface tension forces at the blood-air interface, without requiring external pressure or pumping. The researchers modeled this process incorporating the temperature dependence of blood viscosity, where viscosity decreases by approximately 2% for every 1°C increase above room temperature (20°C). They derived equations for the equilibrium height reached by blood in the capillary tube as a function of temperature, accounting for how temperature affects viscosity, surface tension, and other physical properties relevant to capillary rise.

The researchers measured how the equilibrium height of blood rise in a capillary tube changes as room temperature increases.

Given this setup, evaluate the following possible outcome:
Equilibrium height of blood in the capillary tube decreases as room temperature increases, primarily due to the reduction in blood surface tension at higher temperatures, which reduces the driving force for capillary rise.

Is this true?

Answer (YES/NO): YES